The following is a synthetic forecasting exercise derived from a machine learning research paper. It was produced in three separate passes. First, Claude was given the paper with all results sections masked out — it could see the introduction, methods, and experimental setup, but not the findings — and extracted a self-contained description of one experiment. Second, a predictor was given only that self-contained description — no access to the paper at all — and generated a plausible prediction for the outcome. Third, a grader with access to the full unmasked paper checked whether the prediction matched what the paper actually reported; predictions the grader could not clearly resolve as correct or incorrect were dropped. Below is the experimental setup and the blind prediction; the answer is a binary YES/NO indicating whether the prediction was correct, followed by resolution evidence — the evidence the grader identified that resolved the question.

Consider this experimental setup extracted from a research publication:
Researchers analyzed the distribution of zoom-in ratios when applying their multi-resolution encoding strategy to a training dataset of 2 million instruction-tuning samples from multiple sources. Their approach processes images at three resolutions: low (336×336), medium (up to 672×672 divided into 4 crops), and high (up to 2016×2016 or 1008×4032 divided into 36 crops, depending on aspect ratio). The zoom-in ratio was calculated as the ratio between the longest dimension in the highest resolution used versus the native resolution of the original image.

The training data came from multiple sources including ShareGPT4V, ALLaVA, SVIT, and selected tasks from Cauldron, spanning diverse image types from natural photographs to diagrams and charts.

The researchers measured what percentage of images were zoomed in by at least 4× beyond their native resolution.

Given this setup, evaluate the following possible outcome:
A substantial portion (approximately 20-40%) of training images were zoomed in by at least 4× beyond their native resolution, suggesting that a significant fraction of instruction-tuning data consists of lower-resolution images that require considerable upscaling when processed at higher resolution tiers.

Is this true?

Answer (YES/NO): NO